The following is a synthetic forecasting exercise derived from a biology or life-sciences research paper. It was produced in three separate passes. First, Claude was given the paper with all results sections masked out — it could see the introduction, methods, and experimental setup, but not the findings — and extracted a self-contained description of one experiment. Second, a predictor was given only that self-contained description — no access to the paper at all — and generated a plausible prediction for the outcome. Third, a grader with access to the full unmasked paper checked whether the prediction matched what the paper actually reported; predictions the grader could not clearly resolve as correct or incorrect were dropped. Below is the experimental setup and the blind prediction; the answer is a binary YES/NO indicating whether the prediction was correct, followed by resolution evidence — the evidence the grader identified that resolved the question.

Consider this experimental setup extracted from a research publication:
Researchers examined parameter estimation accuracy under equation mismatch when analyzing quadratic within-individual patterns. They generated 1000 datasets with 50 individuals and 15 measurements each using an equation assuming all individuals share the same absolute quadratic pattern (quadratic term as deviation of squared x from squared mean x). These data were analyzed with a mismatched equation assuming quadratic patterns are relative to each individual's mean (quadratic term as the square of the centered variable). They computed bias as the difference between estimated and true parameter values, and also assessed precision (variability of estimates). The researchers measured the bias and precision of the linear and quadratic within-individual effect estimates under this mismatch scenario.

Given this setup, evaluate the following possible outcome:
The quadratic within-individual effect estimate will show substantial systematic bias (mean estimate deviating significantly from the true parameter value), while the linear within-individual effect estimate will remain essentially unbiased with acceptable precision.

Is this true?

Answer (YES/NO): NO